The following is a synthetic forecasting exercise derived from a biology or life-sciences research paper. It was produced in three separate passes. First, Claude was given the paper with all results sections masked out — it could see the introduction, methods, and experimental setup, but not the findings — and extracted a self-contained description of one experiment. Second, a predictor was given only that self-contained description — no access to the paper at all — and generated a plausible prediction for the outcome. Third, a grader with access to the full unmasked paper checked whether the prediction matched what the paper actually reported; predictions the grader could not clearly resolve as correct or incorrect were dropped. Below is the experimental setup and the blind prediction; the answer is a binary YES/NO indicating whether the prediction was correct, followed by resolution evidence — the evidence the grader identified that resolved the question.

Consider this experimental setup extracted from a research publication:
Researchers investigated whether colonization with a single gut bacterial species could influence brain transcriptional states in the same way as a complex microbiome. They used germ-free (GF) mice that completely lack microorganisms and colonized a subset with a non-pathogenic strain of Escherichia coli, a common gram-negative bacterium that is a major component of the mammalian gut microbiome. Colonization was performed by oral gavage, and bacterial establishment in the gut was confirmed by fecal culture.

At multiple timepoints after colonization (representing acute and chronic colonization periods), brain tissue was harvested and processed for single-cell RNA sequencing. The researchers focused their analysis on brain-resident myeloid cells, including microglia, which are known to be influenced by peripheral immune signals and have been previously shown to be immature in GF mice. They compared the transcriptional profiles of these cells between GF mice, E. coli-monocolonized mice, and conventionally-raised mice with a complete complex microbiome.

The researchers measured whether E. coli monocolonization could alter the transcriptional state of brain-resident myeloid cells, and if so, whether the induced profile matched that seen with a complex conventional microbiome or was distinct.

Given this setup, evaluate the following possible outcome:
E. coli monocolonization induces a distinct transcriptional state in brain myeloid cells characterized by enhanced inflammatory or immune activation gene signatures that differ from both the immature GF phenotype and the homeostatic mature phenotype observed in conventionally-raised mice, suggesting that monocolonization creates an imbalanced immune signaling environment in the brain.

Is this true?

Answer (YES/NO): YES